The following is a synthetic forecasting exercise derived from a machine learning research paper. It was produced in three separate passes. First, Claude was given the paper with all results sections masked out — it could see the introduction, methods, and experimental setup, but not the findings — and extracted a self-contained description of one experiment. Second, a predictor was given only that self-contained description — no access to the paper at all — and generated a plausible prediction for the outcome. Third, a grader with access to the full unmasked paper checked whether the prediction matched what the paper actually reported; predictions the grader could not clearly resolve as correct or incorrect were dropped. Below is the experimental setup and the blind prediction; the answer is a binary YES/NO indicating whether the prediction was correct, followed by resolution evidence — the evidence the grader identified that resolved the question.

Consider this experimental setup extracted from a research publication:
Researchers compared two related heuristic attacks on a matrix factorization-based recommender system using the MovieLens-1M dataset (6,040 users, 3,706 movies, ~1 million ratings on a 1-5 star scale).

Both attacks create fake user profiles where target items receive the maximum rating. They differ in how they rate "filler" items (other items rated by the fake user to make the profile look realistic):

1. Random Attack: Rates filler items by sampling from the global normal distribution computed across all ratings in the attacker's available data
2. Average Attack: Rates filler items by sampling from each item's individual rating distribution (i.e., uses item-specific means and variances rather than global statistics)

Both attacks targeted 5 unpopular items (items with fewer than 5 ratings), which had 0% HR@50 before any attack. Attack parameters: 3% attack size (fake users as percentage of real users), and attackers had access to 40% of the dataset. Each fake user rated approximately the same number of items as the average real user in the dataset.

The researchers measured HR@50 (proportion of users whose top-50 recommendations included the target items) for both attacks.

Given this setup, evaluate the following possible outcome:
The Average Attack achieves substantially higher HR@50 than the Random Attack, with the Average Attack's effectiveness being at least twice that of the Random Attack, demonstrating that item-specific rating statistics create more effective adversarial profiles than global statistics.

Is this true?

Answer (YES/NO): NO